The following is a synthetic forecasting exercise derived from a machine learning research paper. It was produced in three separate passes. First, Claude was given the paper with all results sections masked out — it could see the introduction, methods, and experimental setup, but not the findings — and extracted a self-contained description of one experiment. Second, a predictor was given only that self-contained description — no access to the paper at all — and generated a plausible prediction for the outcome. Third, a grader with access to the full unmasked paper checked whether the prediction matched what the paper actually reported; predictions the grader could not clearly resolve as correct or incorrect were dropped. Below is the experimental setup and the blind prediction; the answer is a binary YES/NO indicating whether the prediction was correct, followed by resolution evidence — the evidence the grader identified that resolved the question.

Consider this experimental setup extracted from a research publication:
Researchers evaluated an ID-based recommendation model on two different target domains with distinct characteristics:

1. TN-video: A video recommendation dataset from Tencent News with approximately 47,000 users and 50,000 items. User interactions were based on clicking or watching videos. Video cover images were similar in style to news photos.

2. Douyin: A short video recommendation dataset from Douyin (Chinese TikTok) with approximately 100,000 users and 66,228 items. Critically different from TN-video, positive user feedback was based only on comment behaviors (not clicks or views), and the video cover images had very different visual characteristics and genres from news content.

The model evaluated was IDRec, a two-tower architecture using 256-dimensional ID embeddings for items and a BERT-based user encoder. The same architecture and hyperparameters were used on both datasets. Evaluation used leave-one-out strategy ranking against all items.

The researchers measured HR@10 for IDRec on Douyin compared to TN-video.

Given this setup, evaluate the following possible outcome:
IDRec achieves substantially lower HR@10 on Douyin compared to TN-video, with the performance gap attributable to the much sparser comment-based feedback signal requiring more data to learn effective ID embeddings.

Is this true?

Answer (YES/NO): NO